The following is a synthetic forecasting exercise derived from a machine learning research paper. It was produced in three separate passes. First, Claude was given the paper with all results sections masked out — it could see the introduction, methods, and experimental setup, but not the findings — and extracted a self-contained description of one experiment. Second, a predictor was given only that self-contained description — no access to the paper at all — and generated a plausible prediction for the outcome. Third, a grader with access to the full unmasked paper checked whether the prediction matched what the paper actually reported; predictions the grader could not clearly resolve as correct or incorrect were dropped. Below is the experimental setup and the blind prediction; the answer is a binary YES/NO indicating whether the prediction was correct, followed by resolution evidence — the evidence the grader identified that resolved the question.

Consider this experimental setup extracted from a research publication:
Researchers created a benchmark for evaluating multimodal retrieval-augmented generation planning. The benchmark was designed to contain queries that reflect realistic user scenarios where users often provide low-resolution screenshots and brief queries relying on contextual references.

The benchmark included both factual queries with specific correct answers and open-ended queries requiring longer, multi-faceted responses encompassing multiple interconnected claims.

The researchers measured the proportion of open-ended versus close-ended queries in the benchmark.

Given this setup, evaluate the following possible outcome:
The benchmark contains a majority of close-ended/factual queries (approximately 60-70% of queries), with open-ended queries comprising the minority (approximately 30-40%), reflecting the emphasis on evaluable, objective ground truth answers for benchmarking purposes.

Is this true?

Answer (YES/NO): NO